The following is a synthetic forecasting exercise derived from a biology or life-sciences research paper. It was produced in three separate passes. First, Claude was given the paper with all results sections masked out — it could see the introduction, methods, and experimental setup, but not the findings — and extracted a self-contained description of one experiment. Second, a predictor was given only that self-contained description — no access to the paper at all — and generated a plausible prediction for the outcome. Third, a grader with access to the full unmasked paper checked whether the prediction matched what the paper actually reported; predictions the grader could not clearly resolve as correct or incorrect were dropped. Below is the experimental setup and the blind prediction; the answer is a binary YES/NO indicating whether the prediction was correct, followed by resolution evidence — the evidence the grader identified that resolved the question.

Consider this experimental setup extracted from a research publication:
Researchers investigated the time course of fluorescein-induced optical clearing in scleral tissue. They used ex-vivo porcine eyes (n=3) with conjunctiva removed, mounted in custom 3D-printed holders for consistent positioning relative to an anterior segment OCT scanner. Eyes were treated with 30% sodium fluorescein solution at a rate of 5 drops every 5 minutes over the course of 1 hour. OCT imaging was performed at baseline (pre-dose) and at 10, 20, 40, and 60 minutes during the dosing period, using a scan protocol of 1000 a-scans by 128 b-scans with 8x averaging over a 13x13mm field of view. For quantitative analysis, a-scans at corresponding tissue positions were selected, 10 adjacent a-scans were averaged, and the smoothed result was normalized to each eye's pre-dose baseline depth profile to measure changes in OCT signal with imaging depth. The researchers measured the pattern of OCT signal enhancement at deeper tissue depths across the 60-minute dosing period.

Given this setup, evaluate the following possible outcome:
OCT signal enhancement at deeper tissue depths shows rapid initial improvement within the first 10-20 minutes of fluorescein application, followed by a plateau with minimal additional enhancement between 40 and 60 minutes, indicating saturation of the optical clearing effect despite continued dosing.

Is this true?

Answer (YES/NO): YES